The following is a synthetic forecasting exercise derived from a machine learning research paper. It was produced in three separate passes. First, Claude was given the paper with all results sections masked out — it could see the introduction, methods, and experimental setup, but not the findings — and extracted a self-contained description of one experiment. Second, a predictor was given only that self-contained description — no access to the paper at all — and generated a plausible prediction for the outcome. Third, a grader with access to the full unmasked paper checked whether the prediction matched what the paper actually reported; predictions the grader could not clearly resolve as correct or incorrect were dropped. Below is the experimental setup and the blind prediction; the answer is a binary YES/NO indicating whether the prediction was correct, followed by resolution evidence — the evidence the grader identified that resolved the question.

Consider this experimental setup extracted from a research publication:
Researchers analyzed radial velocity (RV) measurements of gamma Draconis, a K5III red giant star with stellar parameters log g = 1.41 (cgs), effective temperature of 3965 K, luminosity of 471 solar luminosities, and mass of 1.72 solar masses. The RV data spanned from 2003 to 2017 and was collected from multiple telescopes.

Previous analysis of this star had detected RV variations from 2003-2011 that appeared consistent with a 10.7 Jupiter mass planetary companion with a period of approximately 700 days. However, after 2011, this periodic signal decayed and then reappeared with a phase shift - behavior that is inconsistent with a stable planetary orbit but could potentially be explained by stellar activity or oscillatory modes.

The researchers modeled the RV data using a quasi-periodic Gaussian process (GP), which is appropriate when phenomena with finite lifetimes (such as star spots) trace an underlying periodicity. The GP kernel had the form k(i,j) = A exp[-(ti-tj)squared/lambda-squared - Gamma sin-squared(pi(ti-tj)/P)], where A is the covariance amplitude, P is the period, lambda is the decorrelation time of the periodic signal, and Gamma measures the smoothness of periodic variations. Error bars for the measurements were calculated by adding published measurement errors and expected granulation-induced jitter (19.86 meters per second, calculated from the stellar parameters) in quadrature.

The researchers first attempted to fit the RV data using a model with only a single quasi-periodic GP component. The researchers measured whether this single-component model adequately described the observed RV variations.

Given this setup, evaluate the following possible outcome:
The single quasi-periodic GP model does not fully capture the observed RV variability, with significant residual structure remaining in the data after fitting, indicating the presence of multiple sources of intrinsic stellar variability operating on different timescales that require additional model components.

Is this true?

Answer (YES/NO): YES